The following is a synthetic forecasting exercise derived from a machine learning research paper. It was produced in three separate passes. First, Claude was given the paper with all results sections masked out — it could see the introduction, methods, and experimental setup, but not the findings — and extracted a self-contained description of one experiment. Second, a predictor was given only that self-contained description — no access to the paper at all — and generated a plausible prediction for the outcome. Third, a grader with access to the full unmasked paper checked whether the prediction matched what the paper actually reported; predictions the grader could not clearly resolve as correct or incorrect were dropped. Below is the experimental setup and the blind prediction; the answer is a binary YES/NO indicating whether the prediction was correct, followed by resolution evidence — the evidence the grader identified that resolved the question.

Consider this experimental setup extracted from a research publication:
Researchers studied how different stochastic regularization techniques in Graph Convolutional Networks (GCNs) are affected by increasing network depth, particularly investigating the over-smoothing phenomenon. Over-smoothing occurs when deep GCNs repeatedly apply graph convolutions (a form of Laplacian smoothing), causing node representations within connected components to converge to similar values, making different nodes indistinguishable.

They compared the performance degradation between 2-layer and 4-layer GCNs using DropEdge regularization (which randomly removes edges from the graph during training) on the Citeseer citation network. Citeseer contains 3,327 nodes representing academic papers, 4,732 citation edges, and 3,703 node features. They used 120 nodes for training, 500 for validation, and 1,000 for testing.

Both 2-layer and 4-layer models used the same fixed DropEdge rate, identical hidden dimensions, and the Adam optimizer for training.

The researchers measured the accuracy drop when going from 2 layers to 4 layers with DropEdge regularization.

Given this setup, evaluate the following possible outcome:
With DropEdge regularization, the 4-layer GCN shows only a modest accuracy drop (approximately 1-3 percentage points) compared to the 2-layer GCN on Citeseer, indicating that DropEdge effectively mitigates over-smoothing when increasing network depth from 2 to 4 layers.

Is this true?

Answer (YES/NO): NO